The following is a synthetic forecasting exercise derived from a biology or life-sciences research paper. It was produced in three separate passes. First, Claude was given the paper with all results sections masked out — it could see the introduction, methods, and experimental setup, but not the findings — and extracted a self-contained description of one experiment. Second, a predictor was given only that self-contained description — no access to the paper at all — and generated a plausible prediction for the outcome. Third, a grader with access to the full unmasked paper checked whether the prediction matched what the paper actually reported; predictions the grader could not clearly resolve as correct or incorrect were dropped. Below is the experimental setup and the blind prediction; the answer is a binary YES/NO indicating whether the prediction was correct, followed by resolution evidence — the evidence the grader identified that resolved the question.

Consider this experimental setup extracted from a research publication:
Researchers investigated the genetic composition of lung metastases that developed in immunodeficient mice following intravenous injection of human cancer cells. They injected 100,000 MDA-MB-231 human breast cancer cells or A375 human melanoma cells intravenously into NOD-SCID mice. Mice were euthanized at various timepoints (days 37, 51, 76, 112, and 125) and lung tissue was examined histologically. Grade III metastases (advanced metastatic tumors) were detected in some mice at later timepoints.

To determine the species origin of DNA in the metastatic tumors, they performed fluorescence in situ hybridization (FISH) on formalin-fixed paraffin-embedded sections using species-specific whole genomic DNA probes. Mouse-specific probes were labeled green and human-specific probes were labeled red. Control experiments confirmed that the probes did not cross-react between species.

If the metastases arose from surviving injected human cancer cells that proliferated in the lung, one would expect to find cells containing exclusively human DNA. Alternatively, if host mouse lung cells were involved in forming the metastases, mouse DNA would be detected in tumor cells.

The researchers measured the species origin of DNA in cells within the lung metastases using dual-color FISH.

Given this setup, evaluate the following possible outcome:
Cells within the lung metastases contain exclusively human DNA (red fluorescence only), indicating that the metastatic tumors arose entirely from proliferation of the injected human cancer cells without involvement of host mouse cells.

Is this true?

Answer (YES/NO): NO